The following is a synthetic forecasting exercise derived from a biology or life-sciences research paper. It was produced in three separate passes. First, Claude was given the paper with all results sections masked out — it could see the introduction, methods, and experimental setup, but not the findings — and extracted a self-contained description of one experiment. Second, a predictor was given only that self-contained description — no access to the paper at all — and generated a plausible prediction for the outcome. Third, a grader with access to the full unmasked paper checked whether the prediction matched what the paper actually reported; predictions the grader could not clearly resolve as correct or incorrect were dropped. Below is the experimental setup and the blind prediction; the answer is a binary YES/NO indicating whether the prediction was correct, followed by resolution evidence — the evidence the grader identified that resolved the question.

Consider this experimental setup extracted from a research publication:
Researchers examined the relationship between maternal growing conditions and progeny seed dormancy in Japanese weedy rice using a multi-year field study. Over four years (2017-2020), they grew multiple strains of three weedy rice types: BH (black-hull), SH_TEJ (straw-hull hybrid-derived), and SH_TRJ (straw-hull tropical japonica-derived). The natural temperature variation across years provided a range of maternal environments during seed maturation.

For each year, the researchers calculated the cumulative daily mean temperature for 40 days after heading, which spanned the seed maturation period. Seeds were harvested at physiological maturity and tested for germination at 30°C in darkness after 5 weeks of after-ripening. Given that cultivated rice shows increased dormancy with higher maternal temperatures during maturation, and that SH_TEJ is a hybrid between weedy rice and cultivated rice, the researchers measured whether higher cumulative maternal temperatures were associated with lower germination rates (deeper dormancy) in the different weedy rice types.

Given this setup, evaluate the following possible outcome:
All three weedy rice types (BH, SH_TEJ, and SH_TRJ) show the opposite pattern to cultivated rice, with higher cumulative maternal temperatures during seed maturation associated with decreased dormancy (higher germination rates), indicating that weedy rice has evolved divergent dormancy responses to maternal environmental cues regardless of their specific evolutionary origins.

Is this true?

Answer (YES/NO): NO